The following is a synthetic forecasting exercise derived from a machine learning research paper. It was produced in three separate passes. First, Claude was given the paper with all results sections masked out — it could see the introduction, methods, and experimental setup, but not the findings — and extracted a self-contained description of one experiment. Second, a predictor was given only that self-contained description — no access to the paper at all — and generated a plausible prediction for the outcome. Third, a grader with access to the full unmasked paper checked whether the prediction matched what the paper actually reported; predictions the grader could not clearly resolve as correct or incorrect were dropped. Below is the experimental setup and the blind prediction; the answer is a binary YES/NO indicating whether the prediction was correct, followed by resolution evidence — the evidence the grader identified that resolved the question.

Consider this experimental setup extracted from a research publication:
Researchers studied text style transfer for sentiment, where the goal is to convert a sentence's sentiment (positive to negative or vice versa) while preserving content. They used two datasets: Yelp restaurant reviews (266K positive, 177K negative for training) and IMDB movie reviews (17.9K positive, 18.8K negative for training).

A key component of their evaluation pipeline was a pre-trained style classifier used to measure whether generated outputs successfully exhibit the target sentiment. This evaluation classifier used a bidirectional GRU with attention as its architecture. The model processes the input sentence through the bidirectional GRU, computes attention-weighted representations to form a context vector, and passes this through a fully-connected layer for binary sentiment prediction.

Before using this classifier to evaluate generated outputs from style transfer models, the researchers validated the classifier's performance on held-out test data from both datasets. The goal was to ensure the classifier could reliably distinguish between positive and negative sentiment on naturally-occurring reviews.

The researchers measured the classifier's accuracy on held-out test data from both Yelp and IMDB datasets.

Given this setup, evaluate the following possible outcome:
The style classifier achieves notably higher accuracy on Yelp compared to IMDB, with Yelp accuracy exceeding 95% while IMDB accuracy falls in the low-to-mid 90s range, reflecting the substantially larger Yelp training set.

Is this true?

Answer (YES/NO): NO